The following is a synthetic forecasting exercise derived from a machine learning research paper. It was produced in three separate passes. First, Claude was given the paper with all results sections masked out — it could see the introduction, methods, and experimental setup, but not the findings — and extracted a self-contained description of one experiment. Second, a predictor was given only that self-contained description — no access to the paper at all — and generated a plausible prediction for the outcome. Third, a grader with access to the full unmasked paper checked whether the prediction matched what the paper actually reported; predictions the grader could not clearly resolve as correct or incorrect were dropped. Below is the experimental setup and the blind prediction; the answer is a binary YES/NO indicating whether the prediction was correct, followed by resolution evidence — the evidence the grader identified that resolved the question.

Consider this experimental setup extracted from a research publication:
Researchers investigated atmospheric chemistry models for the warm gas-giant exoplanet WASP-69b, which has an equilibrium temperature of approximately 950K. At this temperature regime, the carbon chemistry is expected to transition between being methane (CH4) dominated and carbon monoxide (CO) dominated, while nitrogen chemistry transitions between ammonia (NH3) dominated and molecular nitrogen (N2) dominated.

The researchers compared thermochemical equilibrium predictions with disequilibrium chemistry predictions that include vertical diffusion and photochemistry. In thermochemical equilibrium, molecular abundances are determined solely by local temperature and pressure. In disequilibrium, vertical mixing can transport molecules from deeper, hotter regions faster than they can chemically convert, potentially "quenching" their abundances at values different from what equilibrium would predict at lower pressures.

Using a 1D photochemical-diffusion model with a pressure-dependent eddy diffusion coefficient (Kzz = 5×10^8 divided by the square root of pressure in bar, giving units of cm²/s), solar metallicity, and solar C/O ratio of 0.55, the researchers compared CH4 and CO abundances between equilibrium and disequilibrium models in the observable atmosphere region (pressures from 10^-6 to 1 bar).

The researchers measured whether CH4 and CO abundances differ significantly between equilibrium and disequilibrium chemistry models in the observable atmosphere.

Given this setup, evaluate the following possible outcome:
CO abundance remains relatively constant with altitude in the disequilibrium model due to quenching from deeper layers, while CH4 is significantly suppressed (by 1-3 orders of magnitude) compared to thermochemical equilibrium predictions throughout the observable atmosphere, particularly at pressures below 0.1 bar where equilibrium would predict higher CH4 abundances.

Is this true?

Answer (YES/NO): NO